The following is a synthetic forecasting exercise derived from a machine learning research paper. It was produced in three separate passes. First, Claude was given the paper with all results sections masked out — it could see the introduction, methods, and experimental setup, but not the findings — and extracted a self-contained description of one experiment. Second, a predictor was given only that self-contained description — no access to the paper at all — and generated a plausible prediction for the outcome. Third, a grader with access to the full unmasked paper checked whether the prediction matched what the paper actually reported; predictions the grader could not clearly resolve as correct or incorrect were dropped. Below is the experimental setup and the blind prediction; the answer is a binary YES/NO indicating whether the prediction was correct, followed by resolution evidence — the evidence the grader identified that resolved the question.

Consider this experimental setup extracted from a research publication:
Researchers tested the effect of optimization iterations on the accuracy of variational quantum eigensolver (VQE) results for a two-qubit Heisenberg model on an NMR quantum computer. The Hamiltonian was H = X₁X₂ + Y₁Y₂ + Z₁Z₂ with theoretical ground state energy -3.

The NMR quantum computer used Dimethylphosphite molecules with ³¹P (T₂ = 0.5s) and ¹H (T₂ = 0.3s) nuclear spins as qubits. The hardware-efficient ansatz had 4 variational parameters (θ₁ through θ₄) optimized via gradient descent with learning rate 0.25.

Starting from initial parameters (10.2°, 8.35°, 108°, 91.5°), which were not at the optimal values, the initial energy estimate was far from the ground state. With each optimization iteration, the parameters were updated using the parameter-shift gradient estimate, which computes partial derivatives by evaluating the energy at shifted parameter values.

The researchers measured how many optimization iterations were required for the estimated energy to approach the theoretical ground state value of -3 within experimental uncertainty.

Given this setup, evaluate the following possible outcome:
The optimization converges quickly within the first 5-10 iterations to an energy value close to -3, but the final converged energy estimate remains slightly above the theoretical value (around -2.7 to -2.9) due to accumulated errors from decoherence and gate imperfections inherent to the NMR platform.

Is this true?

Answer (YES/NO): NO